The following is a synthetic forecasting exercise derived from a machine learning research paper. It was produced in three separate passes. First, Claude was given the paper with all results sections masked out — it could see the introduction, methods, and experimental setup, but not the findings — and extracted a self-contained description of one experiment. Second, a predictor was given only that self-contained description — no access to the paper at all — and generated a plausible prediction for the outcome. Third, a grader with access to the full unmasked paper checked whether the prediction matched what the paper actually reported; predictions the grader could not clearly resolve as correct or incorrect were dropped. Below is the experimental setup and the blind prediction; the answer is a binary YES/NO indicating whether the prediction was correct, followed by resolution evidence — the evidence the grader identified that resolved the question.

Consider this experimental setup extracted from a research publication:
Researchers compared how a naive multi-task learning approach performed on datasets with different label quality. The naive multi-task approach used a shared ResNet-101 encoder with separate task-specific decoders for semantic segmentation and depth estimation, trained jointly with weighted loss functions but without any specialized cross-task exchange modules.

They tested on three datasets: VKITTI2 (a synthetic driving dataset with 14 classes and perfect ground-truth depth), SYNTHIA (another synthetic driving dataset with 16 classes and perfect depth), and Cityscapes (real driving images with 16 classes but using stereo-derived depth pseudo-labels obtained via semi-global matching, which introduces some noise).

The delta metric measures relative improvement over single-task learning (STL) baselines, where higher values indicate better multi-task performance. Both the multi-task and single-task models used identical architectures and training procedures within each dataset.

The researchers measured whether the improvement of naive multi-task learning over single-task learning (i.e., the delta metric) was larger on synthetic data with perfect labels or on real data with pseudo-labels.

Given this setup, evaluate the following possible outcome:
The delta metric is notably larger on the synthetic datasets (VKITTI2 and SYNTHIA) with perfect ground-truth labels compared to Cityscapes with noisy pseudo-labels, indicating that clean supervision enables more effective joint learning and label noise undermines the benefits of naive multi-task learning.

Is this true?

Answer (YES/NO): YES